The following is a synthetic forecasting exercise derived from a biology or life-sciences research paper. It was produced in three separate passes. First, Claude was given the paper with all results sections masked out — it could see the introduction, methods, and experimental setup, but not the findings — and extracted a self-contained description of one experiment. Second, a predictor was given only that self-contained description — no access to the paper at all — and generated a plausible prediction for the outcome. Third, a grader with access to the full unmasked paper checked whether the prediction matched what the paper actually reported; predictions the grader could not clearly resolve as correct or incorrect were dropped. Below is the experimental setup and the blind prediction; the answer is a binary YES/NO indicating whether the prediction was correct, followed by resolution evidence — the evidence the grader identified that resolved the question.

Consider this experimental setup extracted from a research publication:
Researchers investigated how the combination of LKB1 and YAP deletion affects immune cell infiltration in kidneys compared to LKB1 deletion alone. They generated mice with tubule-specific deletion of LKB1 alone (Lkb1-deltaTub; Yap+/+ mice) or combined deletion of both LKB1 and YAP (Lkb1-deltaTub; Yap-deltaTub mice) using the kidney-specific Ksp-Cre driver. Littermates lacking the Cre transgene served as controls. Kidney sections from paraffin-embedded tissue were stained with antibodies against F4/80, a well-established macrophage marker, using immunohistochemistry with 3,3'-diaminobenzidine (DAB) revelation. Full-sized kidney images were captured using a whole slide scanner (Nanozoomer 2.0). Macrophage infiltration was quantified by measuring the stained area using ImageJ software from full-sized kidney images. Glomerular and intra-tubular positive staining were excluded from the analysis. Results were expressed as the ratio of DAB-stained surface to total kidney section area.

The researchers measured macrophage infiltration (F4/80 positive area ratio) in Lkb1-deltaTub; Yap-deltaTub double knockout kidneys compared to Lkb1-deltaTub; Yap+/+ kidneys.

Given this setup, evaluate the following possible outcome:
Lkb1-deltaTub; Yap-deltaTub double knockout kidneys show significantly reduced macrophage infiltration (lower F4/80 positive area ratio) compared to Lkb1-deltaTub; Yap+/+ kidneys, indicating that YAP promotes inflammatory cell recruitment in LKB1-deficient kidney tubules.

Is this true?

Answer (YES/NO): NO